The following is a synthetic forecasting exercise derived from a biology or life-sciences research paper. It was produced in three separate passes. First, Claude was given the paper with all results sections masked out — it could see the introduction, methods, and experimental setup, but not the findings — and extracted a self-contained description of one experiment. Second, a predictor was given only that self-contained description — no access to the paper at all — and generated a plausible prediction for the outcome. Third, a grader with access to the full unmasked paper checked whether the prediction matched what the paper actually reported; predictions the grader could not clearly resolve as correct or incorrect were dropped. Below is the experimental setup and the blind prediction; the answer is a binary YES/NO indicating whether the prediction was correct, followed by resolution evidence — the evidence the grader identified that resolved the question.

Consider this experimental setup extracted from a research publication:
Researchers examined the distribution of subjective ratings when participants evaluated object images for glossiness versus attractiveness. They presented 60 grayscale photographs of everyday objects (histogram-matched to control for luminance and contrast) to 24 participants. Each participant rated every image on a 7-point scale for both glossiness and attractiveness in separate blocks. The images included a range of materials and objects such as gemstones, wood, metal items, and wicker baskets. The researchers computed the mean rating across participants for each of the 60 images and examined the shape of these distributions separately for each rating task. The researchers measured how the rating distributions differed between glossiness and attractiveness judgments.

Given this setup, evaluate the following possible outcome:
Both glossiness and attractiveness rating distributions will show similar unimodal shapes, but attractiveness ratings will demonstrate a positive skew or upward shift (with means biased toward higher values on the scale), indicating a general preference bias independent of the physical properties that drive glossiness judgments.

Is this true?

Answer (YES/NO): NO